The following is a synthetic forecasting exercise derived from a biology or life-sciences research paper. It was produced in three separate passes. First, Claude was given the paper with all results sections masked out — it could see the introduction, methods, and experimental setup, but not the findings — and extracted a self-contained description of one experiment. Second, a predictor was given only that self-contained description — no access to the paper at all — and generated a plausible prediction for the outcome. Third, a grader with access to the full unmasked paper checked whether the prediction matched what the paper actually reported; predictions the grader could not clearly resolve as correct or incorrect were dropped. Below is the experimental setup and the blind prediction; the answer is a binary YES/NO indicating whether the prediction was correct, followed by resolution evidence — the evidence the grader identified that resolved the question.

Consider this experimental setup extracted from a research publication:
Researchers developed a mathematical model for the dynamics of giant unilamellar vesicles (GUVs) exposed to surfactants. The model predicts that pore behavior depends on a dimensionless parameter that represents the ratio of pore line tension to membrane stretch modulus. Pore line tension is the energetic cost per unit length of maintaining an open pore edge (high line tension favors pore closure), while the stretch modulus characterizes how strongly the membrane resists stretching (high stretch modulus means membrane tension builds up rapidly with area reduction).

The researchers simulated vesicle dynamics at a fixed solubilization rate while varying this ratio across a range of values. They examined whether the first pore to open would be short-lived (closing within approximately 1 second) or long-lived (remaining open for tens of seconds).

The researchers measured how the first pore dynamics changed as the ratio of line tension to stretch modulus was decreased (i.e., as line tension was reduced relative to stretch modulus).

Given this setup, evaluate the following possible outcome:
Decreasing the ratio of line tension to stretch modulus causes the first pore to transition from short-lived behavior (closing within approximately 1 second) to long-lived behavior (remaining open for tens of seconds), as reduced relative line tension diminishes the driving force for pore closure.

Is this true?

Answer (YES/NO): YES